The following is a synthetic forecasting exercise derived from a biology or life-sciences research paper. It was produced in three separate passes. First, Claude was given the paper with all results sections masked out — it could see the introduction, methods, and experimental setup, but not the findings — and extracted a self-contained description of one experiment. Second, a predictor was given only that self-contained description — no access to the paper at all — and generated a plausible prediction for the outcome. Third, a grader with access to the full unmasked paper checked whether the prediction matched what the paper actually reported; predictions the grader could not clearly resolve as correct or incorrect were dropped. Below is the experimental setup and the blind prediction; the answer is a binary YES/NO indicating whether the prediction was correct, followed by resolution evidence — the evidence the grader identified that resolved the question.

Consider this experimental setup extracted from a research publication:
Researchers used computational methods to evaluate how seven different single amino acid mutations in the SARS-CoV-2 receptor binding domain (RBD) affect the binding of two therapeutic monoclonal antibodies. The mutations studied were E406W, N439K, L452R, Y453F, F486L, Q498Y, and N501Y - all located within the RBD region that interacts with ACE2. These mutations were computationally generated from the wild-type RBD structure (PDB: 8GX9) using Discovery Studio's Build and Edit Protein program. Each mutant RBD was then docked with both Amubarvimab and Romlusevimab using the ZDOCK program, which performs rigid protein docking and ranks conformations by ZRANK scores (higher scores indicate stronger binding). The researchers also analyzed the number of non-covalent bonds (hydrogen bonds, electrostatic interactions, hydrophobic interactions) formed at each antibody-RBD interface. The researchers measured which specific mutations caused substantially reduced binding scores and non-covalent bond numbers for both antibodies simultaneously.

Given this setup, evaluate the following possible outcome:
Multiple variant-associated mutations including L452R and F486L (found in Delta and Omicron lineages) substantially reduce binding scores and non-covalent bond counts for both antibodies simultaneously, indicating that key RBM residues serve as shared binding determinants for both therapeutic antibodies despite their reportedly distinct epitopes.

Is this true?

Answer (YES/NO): NO